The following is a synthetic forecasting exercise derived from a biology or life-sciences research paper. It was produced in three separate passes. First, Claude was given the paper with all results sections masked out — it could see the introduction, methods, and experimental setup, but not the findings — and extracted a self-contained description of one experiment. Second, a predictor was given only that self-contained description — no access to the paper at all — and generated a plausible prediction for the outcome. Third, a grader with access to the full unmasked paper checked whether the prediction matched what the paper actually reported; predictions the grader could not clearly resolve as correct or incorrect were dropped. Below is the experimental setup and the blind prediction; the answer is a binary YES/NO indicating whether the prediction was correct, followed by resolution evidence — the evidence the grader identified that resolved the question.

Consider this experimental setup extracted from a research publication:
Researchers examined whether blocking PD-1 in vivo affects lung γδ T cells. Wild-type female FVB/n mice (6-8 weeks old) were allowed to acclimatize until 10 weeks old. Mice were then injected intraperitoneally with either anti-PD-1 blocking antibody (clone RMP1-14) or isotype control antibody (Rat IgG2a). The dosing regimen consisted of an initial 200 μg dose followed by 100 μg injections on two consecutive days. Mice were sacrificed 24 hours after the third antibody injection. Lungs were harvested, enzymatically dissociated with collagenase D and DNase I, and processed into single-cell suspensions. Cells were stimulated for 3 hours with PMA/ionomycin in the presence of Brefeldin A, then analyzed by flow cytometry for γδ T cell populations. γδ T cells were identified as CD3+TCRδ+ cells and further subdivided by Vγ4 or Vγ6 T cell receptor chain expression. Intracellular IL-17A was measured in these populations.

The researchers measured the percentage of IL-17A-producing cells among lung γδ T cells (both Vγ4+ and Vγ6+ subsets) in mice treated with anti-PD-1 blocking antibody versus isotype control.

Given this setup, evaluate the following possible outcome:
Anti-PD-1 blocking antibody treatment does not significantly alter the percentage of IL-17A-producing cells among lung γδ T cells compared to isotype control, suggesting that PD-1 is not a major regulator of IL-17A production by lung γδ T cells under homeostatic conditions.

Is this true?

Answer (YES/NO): NO